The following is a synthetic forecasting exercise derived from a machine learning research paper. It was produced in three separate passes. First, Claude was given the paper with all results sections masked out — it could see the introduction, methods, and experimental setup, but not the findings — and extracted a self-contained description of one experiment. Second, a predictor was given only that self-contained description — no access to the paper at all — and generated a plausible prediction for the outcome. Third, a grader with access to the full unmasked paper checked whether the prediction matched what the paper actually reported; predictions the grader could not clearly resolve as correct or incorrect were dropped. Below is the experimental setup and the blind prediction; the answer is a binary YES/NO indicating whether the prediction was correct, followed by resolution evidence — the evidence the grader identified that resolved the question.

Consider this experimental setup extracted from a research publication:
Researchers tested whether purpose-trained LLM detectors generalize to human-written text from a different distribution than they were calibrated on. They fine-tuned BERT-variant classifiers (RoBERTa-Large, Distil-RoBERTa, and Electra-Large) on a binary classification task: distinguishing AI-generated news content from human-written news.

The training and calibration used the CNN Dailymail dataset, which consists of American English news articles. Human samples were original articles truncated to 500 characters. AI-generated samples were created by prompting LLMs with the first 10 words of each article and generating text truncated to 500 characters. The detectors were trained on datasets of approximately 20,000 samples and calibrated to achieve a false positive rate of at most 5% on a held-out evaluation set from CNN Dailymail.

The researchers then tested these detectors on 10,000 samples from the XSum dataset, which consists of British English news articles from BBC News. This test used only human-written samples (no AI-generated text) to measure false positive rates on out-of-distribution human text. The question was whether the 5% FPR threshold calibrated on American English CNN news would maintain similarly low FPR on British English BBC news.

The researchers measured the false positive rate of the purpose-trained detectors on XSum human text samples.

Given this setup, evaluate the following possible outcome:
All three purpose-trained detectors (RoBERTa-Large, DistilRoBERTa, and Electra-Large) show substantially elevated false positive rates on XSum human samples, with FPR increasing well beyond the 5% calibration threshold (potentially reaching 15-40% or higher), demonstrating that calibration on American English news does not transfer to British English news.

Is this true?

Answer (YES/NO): NO